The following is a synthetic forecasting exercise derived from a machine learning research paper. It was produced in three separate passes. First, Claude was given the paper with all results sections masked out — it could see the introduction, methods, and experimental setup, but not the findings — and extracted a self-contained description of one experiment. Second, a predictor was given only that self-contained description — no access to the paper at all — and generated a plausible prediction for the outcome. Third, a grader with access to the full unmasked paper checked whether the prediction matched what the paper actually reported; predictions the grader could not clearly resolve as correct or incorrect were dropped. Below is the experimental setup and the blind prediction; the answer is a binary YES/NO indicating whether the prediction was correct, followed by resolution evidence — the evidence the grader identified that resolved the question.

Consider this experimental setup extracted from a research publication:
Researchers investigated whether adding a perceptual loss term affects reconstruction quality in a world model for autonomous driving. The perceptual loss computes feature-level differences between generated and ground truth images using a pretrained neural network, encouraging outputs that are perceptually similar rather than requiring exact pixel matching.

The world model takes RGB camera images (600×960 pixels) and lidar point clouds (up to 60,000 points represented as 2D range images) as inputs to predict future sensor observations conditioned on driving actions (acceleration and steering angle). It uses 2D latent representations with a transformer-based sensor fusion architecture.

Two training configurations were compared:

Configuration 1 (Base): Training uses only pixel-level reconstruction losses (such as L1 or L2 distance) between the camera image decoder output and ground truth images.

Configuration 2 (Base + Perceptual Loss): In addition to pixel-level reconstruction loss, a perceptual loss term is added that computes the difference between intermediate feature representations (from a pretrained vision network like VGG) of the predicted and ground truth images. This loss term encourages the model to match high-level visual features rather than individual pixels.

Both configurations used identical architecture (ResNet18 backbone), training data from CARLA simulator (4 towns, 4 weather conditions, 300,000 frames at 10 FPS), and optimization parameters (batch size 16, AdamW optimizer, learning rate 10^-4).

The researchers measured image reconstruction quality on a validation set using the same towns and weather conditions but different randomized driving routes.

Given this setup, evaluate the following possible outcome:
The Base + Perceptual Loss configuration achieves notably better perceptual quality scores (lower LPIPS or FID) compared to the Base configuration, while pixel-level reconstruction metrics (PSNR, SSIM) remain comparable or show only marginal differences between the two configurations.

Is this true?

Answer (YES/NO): NO